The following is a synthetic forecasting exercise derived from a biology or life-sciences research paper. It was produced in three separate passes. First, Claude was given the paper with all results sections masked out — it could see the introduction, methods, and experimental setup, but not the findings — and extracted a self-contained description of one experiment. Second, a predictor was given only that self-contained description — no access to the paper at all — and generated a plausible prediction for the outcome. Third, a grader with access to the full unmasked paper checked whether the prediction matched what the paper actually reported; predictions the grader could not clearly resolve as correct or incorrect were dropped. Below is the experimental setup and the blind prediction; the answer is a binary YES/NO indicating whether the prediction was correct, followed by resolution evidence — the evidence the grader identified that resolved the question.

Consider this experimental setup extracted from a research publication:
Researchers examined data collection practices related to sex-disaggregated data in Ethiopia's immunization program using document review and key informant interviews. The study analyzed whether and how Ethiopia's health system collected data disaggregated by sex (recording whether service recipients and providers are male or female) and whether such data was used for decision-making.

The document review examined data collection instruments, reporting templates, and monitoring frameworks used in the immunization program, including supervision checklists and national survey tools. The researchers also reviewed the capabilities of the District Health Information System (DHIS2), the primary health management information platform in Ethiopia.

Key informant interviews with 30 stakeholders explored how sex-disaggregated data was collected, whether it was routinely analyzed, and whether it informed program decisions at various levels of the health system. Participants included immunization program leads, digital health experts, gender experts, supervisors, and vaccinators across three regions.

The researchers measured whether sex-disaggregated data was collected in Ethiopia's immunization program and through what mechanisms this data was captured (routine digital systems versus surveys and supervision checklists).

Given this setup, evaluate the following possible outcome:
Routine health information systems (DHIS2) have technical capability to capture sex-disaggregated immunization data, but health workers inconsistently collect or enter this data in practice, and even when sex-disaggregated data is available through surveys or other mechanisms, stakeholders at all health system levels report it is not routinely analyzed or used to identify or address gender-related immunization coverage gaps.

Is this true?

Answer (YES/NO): NO